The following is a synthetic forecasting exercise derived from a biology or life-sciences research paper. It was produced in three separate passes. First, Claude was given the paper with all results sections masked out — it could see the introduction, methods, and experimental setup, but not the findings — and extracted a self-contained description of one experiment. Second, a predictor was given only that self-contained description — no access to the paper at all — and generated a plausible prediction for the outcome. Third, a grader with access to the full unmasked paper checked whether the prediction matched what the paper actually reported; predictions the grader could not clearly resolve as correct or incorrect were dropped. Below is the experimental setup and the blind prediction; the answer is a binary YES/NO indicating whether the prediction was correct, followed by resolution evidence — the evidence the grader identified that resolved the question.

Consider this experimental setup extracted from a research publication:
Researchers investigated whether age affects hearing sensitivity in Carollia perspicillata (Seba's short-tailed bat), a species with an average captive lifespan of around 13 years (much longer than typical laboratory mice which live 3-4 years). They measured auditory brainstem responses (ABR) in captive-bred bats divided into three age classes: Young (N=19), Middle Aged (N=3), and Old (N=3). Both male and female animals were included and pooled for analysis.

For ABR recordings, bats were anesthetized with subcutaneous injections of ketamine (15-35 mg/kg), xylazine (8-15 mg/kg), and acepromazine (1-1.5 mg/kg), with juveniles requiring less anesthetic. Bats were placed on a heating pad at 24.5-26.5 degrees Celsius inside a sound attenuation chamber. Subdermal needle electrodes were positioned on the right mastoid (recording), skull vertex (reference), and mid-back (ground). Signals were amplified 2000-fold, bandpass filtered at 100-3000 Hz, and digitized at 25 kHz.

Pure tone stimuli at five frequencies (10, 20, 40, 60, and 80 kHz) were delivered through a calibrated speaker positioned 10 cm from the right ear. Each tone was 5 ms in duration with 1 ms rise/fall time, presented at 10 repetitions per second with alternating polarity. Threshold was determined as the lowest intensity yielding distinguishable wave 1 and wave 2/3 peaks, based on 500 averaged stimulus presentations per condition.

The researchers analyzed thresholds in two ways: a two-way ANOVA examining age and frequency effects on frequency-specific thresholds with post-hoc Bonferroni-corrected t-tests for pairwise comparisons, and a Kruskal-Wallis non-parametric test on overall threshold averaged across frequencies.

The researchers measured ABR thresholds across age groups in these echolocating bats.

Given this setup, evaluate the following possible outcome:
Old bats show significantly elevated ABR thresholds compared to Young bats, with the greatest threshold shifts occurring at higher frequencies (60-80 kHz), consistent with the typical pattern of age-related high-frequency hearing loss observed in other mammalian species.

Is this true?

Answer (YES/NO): NO